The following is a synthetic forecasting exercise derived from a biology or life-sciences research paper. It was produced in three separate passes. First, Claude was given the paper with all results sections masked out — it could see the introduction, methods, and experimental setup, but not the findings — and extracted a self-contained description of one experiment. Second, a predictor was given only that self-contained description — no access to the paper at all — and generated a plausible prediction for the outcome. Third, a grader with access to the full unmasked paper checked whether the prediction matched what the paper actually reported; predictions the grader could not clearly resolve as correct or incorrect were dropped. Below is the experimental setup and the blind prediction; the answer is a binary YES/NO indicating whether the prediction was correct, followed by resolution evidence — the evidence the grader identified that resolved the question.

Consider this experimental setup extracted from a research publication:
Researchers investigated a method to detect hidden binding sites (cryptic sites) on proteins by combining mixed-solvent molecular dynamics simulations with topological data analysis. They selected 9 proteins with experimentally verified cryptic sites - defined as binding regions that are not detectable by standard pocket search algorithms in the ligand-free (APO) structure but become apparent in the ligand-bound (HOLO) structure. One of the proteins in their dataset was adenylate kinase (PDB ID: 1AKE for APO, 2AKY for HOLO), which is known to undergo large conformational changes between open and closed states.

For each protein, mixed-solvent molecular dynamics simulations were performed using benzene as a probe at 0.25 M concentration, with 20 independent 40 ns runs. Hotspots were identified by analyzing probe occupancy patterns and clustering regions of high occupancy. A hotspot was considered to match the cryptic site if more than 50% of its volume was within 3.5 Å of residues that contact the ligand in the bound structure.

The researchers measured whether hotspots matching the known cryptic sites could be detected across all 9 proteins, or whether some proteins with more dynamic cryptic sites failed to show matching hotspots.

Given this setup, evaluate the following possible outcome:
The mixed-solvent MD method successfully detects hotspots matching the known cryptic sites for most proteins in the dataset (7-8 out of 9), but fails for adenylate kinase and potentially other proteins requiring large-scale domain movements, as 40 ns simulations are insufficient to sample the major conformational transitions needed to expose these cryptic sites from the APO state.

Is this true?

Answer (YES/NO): NO